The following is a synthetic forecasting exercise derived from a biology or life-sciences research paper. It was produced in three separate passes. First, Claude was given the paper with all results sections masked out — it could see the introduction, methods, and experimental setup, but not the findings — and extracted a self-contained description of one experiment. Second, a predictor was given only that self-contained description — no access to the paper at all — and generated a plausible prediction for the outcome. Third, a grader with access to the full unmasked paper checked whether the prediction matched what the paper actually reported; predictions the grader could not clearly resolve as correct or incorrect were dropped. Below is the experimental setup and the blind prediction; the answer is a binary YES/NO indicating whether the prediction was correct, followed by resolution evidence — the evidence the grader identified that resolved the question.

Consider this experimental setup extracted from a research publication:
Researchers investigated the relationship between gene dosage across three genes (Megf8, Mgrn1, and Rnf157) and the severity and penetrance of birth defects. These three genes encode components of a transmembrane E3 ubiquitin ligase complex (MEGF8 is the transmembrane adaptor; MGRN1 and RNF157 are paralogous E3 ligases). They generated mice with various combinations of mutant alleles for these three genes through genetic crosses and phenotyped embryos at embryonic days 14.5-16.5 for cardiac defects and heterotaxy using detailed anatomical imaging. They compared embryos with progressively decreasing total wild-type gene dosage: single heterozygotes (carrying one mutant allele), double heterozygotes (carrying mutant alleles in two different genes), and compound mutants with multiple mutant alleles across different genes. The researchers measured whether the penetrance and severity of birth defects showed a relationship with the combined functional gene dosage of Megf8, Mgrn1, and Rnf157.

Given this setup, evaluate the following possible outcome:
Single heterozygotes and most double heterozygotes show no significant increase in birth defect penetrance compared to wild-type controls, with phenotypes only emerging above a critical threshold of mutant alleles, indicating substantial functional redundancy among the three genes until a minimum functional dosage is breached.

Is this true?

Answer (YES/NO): NO